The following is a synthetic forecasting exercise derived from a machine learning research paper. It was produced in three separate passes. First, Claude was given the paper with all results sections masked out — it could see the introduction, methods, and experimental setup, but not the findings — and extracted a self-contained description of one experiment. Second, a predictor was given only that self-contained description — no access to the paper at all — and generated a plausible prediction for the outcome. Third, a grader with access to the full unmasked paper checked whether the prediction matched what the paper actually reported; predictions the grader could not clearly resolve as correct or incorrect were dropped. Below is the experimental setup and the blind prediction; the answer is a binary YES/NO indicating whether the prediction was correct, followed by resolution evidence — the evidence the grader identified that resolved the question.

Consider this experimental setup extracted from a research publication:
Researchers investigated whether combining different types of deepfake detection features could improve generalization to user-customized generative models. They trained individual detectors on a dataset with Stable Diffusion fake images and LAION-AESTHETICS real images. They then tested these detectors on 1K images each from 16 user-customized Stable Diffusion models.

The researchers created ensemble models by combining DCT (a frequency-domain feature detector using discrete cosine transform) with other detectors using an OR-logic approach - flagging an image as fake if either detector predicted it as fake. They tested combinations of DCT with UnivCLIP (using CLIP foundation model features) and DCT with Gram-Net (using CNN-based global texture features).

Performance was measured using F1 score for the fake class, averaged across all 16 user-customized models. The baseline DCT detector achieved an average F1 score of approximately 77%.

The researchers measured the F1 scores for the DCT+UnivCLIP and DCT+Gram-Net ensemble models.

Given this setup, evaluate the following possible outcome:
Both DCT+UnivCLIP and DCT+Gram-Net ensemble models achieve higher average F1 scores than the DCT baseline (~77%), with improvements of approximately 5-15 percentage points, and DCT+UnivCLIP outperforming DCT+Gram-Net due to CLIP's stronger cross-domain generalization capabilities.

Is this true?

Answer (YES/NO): YES